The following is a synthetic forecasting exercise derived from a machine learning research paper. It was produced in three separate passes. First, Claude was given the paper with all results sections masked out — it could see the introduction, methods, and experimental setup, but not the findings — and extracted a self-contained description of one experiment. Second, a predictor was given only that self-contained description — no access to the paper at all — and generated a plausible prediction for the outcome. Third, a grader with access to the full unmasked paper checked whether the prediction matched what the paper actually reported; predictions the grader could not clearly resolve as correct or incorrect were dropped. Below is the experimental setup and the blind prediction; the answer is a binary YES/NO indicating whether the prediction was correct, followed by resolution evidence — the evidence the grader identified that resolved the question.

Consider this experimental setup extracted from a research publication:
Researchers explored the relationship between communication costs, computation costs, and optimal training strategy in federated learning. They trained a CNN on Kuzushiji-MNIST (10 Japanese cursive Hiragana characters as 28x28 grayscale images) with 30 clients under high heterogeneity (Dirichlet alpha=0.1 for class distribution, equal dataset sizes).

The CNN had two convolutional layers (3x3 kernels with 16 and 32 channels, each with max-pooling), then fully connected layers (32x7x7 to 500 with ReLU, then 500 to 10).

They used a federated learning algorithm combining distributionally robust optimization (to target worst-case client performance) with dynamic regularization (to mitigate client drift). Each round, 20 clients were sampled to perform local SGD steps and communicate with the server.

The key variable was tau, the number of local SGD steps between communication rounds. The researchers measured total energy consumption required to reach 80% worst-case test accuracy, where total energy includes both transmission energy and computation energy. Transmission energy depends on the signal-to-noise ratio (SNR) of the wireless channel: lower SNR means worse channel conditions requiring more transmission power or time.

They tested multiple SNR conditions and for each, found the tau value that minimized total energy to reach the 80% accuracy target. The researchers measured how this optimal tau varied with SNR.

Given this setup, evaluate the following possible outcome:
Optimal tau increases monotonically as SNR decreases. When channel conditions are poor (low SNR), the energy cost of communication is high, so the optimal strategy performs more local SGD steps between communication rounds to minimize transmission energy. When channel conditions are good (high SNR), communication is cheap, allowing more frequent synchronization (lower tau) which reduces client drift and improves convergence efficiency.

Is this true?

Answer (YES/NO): YES